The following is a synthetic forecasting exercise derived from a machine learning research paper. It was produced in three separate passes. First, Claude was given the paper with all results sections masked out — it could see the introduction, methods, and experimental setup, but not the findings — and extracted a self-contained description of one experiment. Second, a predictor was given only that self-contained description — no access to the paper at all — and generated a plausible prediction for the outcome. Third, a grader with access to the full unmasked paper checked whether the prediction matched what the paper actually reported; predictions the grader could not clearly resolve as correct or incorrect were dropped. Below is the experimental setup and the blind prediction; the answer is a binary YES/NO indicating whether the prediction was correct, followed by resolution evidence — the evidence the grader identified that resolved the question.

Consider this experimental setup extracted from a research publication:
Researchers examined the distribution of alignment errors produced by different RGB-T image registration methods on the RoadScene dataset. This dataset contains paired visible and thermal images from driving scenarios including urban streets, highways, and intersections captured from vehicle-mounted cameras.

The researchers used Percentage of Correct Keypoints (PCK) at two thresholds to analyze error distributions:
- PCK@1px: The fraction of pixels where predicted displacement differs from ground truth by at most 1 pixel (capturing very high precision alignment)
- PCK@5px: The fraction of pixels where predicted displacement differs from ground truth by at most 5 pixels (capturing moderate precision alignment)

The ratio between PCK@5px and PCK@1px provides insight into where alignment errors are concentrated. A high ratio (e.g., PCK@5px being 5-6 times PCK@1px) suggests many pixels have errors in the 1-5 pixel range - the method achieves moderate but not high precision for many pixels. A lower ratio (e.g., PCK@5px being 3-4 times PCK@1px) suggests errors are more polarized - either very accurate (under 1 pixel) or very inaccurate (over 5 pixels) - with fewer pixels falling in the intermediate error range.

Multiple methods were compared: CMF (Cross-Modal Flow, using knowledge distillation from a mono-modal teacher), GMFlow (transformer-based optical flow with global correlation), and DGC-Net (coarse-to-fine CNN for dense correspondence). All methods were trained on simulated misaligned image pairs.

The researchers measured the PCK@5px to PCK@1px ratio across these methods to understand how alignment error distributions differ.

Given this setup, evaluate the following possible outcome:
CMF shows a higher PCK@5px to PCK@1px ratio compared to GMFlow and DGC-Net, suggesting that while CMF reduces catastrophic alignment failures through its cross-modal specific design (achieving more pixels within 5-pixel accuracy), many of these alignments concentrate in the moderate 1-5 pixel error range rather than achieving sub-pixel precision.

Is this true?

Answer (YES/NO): NO